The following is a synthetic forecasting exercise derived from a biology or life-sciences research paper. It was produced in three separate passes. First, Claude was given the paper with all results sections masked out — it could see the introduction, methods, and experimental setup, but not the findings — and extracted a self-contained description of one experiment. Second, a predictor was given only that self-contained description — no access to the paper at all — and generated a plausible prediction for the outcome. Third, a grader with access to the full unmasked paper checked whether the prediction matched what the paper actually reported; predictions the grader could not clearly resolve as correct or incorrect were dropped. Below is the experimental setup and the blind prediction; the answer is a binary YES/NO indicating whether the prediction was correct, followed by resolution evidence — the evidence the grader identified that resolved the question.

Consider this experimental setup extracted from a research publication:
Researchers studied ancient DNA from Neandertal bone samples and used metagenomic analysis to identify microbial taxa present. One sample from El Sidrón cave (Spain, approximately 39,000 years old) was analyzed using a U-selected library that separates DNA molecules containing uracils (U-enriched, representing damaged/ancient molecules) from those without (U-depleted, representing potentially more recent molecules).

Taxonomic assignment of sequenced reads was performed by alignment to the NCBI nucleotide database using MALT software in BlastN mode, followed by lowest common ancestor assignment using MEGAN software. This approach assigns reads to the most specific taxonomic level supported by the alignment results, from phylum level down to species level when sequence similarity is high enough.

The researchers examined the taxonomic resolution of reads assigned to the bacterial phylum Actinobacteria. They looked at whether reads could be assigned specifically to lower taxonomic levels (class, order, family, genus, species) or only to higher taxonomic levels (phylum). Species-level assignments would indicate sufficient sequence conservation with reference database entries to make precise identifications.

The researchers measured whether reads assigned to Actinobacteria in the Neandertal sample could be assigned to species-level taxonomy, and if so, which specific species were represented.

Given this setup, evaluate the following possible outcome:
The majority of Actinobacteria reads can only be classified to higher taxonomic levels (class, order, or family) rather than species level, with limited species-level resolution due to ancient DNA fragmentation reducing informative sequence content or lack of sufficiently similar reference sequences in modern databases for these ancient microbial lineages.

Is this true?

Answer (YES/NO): NO